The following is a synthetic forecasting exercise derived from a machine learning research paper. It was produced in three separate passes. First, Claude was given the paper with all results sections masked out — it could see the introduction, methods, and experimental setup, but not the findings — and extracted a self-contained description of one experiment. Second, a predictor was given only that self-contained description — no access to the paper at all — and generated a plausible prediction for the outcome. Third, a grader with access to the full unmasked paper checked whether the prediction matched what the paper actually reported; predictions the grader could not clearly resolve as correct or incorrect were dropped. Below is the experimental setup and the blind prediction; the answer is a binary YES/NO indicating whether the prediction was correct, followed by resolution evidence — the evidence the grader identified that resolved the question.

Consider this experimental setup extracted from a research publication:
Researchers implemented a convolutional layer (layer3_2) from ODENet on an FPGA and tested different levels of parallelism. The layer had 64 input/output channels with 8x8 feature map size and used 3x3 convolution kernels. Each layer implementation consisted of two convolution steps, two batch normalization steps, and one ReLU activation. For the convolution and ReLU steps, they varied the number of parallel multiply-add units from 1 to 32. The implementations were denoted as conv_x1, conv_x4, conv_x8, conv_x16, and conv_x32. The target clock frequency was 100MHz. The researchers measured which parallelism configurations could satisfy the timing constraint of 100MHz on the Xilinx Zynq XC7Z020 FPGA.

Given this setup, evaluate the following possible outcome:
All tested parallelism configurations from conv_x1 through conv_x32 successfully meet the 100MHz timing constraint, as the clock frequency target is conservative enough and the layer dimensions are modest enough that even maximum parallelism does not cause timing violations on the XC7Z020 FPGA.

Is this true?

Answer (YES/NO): NO